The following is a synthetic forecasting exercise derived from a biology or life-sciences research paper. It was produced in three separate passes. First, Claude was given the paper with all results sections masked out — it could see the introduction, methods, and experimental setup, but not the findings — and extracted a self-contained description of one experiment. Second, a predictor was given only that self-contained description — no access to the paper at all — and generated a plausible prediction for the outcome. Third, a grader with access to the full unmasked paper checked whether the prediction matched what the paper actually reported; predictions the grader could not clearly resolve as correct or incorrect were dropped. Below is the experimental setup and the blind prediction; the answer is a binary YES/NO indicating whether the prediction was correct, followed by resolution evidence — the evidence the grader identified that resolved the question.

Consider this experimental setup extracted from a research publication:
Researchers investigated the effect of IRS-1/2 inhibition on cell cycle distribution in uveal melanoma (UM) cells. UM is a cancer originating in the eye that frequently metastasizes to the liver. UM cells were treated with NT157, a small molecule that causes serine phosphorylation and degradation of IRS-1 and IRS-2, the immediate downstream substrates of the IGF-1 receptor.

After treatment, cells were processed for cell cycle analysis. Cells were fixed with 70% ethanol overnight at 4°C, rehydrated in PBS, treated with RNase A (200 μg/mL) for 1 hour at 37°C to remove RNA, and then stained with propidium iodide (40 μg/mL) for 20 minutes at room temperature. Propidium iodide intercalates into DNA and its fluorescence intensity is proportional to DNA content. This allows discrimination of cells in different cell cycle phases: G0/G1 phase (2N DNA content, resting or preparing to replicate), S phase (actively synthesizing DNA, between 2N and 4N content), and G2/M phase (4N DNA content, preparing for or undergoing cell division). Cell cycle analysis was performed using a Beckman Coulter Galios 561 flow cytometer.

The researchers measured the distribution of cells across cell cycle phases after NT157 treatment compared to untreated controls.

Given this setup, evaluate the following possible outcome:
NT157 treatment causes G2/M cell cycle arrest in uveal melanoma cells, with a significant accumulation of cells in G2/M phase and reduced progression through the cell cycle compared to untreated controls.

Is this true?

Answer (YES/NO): NO